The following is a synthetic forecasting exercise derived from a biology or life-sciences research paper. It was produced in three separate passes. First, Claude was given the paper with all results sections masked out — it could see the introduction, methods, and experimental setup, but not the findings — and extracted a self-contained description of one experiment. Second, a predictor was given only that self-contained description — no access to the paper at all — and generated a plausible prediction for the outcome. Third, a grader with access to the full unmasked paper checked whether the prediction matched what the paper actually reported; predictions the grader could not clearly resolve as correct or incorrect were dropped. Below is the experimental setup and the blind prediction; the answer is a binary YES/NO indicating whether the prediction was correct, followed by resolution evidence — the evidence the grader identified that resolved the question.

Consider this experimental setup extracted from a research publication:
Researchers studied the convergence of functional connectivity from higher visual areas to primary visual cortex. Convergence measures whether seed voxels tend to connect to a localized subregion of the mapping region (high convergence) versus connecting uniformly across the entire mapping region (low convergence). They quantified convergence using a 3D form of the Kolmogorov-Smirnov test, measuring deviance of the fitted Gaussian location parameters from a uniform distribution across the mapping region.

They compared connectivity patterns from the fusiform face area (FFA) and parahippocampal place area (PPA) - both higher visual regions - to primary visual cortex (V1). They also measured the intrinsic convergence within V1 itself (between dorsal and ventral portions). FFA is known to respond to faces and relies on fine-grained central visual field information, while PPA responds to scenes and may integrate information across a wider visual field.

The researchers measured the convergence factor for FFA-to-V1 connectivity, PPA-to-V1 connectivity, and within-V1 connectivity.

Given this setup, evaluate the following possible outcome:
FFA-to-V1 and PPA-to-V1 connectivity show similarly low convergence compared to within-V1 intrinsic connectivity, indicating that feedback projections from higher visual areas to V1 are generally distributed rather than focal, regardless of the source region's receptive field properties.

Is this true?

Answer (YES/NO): NO